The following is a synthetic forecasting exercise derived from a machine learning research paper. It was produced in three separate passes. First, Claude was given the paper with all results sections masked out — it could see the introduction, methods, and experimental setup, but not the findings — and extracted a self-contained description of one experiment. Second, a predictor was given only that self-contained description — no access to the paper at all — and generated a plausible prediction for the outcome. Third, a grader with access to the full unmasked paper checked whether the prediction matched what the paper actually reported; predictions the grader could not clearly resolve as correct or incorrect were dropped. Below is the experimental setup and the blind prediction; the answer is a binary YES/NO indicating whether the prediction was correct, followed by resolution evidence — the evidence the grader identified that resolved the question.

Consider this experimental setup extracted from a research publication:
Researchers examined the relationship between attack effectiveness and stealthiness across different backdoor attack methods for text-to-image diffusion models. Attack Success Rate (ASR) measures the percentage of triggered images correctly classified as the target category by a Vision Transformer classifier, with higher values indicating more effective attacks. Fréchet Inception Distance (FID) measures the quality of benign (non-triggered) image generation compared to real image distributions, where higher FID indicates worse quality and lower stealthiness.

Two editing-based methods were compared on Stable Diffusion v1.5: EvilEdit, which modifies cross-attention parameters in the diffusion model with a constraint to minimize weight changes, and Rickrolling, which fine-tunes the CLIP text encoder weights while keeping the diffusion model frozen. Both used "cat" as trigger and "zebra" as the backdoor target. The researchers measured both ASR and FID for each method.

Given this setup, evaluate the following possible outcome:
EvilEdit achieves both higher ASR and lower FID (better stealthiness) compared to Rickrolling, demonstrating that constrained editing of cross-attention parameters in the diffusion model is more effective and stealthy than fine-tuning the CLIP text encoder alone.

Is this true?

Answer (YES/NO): NO